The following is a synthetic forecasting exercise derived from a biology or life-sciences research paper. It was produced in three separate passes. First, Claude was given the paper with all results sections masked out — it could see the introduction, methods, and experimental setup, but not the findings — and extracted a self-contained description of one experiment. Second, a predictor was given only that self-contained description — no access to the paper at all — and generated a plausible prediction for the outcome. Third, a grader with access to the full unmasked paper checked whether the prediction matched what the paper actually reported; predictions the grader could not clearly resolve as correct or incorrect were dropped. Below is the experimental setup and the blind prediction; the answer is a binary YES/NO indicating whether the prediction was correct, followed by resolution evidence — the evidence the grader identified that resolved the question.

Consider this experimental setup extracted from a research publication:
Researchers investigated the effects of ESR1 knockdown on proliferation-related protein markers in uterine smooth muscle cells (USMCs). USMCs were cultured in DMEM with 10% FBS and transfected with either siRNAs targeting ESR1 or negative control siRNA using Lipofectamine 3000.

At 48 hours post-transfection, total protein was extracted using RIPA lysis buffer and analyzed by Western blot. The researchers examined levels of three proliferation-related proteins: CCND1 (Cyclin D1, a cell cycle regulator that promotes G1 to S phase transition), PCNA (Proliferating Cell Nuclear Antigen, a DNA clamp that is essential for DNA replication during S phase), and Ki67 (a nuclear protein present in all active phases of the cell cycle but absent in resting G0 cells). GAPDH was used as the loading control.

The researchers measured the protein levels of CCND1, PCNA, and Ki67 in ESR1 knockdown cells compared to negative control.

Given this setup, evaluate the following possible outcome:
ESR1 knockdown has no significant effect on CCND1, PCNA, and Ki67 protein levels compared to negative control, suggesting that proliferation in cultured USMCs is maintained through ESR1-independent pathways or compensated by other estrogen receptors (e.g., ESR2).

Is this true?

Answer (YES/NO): NO